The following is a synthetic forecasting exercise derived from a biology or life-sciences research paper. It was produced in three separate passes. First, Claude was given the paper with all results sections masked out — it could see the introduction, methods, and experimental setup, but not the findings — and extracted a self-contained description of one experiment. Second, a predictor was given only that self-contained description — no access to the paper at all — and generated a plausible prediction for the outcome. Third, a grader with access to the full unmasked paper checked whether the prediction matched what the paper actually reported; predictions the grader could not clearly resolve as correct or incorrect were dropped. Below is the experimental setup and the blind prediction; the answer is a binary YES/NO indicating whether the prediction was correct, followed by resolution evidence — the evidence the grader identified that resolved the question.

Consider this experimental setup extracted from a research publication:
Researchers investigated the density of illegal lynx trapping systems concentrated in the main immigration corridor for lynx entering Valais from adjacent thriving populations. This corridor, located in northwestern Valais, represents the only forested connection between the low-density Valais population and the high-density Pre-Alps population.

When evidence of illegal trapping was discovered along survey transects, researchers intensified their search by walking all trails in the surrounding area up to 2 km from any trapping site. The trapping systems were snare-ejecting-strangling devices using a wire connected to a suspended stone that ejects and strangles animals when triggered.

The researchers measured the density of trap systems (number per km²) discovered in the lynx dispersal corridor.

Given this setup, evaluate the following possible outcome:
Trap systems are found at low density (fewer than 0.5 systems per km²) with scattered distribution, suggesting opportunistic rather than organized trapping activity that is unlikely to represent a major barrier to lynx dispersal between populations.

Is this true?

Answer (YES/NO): NO